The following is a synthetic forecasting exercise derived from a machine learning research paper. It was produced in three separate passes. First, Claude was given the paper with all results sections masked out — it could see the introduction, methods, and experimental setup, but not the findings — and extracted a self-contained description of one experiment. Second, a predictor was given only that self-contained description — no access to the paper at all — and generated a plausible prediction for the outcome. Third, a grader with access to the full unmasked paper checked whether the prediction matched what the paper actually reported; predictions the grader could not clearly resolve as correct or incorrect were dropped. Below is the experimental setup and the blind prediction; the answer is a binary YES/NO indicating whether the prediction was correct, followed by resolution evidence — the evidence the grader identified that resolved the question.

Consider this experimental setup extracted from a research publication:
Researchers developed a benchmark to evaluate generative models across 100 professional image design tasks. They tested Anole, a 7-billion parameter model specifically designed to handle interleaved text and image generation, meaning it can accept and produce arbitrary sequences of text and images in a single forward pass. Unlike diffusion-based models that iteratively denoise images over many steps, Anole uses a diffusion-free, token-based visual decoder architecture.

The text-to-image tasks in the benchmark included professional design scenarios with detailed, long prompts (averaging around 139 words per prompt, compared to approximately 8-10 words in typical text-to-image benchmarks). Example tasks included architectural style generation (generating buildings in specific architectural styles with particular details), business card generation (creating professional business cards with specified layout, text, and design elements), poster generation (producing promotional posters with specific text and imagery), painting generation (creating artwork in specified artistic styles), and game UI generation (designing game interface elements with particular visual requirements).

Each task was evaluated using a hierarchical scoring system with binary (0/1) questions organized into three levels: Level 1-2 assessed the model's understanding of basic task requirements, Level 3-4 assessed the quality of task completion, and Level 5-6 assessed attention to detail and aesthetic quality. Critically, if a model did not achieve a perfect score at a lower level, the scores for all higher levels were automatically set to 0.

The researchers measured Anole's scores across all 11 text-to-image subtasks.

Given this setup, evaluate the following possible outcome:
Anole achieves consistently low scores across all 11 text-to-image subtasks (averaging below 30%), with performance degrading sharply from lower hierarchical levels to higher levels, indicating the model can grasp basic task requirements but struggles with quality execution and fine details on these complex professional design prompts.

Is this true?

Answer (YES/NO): NO